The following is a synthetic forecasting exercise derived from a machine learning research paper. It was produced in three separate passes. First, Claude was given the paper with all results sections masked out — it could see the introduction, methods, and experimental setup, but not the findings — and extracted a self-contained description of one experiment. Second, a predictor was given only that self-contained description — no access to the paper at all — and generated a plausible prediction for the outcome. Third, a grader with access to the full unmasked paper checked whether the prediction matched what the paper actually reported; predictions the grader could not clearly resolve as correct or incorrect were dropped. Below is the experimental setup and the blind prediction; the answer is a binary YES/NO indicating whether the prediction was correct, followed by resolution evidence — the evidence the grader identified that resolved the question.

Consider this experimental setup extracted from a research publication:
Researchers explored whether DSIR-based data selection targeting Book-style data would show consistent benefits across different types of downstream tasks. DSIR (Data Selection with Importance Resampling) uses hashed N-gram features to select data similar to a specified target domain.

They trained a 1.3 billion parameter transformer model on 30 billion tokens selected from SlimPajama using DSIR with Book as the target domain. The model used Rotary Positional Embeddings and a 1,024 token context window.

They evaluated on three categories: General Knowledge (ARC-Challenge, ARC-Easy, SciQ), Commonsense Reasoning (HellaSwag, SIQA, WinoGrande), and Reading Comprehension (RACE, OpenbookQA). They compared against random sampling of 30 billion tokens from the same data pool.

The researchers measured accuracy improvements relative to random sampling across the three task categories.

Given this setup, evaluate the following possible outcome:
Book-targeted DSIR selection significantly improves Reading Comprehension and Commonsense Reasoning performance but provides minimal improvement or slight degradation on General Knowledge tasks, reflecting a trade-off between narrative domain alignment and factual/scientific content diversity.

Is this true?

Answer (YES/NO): NO